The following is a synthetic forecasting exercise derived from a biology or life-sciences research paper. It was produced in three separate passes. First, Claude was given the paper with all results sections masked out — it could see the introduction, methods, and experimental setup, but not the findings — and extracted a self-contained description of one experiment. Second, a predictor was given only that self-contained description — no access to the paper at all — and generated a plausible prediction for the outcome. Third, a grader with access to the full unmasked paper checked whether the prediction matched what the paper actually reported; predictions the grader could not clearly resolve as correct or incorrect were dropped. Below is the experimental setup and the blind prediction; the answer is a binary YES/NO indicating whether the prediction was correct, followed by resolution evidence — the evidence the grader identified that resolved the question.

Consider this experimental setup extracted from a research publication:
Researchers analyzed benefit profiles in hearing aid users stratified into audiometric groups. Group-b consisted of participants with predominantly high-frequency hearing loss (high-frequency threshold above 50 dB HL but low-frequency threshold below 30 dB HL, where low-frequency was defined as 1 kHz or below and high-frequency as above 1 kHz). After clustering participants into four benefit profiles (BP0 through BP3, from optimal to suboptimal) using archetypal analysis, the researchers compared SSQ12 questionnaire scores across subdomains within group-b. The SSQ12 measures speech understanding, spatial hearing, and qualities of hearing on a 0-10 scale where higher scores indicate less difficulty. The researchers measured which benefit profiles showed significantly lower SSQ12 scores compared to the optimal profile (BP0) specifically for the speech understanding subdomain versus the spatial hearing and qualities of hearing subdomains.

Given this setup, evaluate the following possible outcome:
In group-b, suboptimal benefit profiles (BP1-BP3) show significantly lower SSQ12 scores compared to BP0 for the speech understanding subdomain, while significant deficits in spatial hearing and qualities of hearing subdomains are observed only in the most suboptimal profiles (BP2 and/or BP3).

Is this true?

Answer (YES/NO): YES